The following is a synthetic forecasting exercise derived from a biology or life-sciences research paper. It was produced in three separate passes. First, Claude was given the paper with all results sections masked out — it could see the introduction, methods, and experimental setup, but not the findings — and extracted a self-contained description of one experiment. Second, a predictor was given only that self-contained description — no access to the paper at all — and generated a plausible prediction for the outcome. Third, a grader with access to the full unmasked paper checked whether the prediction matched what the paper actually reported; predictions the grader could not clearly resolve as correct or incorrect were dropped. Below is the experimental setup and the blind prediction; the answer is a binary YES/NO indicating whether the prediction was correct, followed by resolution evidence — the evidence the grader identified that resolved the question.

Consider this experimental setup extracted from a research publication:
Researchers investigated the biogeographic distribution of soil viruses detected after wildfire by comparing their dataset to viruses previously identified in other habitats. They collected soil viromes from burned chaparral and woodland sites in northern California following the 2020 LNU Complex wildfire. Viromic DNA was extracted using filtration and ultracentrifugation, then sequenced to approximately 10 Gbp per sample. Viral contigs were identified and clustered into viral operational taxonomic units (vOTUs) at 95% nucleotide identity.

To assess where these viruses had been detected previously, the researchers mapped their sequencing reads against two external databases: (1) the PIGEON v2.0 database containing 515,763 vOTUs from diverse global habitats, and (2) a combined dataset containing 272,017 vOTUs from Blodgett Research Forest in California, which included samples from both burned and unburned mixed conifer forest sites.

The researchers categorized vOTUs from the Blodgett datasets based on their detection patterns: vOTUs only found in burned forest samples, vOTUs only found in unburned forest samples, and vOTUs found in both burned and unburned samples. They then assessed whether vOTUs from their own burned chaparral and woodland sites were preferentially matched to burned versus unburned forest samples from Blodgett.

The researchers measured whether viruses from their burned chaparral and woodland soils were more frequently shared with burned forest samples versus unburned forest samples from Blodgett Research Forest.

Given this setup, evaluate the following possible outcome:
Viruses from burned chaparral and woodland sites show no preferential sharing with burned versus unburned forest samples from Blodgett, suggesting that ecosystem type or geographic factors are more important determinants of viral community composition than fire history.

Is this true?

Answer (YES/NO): NO